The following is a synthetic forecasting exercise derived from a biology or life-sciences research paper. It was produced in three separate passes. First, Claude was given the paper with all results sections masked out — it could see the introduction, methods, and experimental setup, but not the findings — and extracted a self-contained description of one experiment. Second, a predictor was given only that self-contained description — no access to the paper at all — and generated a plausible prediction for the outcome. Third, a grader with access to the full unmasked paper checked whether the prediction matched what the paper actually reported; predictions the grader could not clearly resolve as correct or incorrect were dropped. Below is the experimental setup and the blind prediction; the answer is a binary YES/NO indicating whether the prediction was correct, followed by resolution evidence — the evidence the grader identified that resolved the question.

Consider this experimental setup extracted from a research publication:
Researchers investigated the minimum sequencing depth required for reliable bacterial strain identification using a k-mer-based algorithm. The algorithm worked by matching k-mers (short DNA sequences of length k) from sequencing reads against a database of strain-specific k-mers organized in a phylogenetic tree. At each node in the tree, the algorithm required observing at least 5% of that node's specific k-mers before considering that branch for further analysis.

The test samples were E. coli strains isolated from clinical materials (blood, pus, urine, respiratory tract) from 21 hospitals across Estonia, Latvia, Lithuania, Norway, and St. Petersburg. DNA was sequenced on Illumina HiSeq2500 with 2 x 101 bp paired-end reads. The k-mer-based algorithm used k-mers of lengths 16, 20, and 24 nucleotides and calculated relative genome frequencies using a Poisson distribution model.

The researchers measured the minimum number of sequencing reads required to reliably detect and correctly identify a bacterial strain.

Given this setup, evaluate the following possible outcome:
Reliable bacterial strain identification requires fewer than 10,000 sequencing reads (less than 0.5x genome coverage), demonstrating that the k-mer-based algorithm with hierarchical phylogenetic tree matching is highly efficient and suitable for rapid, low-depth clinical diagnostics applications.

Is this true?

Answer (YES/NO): NO